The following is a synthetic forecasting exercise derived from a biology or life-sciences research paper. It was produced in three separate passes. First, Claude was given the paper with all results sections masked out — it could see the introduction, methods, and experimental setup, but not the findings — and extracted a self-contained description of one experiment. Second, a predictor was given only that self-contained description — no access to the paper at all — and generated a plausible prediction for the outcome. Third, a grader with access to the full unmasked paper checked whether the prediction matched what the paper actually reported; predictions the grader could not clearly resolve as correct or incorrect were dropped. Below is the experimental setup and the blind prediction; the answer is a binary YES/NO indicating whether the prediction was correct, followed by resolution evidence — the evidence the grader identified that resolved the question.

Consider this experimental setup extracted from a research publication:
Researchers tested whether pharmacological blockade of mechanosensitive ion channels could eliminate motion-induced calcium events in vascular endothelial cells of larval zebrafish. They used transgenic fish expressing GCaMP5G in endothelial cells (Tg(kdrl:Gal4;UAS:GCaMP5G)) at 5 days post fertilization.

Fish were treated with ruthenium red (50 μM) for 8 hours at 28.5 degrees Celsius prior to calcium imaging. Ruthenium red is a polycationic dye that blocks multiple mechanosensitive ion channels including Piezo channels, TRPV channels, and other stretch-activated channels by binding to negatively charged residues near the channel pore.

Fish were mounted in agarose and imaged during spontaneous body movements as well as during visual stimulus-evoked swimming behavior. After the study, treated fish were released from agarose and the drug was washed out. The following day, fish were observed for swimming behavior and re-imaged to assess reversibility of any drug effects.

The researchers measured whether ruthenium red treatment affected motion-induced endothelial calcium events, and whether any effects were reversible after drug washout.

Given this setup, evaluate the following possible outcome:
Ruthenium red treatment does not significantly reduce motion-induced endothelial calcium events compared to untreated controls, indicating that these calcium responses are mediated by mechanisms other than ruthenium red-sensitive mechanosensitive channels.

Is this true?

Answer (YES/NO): NO